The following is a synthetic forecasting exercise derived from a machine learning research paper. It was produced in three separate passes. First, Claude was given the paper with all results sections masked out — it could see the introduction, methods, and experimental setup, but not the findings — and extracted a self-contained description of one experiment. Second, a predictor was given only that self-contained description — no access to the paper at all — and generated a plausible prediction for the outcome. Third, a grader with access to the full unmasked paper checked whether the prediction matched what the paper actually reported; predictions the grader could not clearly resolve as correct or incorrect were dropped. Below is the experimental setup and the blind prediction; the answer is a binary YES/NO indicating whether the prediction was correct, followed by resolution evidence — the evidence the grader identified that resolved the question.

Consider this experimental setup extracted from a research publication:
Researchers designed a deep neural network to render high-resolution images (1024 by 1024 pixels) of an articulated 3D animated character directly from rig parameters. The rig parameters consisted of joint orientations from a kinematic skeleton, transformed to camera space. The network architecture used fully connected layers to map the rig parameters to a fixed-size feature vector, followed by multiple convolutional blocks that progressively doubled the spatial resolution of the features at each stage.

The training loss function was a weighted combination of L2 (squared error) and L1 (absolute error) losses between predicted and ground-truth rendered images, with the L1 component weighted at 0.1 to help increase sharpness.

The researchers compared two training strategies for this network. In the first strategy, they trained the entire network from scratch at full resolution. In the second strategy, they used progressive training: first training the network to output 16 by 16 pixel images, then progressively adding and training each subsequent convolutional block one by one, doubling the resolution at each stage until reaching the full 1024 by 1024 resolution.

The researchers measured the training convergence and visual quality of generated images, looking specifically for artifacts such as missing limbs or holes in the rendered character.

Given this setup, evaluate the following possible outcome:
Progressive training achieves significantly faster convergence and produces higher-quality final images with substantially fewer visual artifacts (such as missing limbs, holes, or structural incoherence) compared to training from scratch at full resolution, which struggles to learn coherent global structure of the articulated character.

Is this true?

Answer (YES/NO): NO